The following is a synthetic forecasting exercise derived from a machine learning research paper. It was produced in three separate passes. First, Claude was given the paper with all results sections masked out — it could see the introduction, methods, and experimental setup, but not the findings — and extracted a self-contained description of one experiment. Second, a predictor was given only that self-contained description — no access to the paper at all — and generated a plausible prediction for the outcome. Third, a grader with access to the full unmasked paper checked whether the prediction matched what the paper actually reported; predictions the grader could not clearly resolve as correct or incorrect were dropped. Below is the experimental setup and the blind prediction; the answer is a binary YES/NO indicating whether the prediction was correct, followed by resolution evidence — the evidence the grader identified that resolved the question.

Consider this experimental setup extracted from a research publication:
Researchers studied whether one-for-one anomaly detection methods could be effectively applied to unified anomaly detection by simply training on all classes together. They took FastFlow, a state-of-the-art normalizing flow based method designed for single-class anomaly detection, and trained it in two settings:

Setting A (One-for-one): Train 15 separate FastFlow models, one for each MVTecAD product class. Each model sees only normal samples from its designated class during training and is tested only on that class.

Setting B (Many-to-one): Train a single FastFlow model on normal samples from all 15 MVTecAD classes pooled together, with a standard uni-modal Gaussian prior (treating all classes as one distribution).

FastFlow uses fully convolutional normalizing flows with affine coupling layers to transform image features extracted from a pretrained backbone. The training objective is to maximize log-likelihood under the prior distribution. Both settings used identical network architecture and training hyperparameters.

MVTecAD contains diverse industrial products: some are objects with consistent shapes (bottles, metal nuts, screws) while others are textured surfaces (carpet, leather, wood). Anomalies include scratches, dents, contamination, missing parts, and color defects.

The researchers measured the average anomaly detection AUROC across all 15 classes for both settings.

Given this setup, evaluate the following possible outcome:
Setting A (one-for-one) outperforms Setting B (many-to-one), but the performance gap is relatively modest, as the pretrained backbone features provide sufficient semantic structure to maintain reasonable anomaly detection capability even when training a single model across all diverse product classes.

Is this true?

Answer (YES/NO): NO